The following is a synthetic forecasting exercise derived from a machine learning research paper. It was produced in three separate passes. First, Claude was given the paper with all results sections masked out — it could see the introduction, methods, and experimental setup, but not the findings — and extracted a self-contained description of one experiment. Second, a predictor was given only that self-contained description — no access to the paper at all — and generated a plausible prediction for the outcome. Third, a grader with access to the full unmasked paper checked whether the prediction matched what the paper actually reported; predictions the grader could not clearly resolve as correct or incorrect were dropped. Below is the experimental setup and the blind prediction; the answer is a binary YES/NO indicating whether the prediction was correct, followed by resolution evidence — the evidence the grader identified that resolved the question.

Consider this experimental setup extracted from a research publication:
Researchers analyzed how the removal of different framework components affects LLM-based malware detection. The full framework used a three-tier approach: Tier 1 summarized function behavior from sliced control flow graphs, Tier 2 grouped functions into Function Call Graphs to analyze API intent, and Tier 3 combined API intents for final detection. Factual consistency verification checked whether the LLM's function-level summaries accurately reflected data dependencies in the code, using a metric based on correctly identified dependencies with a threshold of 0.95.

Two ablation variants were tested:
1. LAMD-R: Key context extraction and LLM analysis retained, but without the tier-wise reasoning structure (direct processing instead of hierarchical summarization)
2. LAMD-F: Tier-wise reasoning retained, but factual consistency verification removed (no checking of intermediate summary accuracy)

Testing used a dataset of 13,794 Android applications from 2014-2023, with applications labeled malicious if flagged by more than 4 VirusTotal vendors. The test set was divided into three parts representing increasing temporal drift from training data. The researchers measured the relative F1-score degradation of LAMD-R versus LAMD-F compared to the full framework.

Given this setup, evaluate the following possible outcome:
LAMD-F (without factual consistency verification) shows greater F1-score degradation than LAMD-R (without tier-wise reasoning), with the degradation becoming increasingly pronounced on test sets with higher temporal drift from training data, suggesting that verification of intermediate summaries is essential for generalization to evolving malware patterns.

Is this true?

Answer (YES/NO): NO